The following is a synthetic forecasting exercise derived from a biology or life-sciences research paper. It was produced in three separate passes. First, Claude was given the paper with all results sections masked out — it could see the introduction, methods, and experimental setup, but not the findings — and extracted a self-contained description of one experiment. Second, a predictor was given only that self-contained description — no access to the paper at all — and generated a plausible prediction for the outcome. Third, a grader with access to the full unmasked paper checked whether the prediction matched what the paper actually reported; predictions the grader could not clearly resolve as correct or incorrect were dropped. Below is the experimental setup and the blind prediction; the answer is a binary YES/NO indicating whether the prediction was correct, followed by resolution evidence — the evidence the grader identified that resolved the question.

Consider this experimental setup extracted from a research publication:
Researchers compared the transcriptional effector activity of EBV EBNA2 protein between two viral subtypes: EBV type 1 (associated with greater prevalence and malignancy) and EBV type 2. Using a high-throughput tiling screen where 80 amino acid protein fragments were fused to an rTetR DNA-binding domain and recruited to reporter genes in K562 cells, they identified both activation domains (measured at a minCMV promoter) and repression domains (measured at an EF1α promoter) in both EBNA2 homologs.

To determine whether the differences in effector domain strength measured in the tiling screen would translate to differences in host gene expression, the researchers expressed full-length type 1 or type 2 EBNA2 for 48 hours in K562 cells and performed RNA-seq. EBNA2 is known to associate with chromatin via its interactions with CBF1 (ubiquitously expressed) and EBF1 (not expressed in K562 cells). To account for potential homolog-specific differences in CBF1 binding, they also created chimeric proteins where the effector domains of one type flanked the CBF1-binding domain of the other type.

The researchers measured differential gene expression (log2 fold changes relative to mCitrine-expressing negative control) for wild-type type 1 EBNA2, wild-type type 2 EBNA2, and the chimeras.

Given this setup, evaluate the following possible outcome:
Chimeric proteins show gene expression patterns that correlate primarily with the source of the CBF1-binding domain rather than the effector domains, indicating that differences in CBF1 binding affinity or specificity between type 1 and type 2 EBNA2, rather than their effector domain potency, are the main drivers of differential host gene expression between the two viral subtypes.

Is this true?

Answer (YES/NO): NO